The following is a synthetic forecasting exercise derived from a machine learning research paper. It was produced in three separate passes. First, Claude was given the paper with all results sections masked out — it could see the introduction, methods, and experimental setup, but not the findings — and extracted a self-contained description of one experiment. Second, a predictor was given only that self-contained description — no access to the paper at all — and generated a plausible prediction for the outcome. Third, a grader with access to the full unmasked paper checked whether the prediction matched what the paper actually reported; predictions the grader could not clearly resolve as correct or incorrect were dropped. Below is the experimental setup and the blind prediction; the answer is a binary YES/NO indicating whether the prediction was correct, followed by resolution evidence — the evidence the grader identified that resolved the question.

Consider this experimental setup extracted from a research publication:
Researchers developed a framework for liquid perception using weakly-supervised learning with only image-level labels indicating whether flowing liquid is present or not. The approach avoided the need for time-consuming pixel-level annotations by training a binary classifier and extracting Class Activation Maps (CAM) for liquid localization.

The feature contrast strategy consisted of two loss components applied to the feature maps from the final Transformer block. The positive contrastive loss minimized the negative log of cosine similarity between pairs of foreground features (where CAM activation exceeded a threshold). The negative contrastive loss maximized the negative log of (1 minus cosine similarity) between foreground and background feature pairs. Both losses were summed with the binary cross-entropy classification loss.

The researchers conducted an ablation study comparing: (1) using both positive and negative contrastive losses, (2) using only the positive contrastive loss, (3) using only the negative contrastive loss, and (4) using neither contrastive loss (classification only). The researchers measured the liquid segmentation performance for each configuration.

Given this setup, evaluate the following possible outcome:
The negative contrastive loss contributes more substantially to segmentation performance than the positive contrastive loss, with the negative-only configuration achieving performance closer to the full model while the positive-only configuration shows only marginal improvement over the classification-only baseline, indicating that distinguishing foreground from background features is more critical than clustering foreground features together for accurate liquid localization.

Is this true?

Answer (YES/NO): NO